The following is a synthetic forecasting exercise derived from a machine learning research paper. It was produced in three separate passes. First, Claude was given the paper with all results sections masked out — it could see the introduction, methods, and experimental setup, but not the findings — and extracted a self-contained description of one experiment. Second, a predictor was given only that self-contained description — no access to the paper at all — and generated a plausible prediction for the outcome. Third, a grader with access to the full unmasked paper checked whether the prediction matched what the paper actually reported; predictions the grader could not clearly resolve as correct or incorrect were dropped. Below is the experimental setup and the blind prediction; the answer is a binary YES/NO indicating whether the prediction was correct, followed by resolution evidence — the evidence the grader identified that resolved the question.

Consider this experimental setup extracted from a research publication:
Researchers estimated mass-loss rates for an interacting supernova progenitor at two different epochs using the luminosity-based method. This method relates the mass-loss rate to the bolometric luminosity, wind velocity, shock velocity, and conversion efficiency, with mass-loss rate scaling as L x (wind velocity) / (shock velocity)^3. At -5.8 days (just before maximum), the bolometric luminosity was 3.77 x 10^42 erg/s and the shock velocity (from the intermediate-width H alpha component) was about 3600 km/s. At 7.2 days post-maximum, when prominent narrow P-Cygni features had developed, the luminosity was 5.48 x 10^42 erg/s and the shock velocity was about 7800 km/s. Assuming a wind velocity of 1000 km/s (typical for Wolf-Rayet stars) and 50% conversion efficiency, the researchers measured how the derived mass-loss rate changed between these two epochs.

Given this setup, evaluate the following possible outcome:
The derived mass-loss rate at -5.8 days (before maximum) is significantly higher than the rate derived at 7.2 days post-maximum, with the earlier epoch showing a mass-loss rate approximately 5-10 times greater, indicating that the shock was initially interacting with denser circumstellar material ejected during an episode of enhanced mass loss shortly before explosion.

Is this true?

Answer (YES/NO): YES